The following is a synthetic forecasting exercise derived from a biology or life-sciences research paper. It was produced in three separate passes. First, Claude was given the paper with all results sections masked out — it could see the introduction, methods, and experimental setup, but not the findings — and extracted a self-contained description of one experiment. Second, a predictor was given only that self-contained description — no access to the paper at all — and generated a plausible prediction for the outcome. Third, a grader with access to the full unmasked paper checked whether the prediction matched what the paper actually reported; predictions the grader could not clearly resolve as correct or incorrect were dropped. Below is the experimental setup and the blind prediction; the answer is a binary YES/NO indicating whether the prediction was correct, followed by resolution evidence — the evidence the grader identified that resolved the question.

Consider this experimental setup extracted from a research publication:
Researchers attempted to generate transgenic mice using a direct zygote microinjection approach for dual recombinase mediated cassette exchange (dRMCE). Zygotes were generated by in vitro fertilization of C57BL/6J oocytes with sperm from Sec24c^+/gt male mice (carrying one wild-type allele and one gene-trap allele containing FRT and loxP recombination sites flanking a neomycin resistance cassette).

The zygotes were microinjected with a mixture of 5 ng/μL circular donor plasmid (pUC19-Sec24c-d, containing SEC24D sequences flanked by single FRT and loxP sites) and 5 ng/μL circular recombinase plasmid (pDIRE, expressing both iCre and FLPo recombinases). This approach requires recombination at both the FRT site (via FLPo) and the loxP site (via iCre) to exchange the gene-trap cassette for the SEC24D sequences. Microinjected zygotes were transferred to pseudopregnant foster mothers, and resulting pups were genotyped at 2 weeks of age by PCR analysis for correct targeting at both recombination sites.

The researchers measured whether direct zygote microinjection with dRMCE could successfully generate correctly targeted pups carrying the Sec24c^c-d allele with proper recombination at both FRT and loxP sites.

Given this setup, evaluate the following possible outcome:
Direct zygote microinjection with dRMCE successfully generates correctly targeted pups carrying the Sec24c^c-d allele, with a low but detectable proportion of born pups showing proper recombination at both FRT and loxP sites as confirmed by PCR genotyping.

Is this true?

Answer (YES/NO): NO